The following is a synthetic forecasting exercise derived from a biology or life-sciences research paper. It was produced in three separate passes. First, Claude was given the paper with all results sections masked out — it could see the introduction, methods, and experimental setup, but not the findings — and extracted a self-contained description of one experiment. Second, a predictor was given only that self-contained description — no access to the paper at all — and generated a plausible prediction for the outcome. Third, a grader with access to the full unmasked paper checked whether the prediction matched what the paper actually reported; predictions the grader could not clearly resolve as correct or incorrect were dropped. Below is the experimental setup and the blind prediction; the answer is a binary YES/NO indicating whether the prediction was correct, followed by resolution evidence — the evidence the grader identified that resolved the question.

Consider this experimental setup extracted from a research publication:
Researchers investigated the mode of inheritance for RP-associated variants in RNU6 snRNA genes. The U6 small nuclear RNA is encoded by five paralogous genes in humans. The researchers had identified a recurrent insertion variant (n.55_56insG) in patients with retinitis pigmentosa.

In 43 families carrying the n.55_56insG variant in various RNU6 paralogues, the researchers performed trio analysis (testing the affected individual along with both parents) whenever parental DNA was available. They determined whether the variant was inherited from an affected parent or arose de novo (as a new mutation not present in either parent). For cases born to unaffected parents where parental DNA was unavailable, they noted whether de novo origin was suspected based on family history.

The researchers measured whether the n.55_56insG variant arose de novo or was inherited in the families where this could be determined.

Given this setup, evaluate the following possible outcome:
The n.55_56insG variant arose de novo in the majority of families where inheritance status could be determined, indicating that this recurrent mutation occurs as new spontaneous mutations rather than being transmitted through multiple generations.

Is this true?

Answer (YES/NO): NO